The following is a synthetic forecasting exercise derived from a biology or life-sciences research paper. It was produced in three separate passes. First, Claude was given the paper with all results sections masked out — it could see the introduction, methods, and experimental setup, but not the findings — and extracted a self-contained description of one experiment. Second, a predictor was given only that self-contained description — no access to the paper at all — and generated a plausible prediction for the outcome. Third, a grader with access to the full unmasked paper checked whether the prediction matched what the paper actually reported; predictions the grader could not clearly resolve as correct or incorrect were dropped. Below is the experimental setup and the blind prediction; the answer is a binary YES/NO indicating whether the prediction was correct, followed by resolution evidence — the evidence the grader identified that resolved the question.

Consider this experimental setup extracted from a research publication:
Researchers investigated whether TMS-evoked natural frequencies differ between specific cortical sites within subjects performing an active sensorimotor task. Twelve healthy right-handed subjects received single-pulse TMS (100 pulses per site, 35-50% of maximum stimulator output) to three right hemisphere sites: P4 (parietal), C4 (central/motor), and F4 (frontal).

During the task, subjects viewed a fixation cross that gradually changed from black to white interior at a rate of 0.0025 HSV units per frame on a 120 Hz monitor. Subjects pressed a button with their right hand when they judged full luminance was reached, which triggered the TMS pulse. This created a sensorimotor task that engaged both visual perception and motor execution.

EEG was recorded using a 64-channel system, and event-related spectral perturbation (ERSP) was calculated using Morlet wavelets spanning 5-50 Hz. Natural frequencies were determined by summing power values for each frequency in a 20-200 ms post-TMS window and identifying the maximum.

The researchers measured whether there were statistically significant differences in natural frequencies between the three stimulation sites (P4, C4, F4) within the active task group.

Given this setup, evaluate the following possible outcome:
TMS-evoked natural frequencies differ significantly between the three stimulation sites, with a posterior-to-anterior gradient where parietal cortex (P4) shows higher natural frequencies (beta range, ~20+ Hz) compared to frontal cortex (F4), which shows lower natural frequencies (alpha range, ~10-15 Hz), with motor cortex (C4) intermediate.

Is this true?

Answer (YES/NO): NO